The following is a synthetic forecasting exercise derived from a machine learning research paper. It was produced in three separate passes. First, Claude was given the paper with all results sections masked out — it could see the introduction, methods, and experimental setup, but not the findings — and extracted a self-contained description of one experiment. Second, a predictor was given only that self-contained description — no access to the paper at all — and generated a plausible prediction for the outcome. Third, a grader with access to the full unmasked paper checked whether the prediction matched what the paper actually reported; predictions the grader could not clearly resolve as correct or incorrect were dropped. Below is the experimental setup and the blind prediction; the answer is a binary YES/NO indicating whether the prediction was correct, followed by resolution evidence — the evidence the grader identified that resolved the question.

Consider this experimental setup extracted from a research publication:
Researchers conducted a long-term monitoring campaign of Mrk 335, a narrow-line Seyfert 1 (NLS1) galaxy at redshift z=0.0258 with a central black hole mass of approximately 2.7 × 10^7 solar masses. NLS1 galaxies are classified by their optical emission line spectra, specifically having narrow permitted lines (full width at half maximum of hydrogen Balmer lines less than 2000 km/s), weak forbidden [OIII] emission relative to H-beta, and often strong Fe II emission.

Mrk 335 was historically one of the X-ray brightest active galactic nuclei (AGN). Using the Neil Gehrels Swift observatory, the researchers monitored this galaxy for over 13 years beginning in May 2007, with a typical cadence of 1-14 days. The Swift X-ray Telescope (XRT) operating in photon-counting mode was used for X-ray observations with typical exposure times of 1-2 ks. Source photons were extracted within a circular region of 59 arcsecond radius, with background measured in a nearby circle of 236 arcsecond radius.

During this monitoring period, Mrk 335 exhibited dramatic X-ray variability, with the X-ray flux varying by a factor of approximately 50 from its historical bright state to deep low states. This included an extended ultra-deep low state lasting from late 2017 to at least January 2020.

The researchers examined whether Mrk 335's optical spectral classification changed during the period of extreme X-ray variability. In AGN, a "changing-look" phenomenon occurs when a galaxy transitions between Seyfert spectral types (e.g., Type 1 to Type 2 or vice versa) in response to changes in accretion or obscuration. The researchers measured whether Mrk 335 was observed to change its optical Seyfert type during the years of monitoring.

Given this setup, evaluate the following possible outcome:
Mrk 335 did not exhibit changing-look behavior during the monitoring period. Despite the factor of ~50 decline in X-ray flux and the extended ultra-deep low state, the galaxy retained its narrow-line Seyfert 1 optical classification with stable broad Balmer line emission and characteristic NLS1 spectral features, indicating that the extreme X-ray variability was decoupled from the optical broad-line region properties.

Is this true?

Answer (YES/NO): YES